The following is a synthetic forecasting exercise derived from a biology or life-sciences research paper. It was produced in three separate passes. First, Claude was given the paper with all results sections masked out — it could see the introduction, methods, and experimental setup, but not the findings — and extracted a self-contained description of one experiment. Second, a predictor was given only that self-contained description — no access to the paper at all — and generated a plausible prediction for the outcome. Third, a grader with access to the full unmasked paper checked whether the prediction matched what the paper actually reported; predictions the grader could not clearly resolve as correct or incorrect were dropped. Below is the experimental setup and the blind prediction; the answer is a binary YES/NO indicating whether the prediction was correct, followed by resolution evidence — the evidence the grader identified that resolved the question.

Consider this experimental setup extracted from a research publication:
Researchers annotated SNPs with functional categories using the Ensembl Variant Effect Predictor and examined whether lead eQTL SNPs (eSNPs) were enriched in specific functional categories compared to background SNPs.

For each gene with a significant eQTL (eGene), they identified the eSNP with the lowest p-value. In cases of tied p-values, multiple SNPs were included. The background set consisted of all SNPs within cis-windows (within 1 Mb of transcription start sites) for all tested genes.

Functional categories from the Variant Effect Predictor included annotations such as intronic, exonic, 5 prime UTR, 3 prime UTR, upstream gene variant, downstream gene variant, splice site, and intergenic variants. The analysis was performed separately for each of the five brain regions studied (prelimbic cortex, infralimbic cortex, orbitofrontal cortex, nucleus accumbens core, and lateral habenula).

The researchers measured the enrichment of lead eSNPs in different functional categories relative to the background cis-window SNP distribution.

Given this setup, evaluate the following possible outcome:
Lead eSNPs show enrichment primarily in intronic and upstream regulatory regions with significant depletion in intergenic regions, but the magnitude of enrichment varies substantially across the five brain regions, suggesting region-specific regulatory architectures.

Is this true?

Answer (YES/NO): NO